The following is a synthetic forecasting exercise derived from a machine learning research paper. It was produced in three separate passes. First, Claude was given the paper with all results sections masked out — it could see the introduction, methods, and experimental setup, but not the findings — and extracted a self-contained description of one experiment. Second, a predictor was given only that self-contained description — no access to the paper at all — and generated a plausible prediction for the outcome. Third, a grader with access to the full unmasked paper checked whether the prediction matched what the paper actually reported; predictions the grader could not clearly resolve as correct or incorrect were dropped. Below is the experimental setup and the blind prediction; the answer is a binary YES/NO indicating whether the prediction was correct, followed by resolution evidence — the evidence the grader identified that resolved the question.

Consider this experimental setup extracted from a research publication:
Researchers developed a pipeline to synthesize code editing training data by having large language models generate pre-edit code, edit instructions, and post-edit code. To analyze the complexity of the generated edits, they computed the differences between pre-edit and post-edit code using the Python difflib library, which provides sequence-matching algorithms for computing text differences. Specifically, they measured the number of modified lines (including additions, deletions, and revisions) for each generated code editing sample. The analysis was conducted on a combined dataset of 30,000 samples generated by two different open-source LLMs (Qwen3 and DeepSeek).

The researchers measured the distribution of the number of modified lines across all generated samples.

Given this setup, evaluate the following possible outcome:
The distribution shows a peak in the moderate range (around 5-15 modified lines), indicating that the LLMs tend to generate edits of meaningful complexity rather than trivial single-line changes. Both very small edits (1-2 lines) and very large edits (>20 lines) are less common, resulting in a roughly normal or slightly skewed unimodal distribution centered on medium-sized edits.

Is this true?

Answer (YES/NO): NO